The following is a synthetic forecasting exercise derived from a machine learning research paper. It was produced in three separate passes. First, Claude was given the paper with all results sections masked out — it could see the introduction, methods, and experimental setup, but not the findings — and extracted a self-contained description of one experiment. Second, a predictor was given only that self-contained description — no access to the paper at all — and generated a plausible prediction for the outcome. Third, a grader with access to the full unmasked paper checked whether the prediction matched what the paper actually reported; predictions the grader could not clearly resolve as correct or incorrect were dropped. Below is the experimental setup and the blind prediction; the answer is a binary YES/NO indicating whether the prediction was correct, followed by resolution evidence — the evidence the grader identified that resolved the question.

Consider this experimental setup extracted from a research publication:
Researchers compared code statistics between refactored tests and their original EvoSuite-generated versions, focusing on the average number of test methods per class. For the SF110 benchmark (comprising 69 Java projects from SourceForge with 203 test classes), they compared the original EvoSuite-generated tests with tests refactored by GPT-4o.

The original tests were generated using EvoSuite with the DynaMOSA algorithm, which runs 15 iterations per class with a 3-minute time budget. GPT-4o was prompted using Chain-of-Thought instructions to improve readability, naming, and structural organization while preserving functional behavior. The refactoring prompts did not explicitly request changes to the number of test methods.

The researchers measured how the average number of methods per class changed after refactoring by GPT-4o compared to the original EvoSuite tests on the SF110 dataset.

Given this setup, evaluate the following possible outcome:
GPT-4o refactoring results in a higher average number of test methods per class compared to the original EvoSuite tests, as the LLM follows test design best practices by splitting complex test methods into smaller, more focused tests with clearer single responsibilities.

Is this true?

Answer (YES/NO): NO